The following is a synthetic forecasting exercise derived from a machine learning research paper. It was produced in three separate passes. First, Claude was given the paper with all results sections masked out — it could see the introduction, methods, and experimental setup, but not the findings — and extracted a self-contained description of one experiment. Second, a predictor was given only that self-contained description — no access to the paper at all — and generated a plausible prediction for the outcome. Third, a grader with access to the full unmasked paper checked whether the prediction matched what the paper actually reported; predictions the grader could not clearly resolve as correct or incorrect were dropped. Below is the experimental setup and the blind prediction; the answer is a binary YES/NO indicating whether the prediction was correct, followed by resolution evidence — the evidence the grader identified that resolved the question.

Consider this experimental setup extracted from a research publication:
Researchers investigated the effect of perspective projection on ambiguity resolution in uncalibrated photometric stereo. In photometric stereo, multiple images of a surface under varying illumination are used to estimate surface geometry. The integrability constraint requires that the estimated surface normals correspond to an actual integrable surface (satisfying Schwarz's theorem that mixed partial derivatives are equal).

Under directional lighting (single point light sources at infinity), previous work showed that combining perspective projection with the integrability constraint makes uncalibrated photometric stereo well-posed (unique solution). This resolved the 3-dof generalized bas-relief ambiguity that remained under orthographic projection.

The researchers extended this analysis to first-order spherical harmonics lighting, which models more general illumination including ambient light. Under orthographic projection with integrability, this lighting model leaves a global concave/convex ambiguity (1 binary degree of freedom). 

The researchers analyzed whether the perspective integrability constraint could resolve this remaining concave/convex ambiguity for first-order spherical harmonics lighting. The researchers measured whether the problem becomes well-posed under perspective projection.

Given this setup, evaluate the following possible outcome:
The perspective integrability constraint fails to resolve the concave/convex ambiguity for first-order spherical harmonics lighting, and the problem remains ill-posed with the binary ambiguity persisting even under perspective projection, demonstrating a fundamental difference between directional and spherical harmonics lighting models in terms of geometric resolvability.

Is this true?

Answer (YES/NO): NO